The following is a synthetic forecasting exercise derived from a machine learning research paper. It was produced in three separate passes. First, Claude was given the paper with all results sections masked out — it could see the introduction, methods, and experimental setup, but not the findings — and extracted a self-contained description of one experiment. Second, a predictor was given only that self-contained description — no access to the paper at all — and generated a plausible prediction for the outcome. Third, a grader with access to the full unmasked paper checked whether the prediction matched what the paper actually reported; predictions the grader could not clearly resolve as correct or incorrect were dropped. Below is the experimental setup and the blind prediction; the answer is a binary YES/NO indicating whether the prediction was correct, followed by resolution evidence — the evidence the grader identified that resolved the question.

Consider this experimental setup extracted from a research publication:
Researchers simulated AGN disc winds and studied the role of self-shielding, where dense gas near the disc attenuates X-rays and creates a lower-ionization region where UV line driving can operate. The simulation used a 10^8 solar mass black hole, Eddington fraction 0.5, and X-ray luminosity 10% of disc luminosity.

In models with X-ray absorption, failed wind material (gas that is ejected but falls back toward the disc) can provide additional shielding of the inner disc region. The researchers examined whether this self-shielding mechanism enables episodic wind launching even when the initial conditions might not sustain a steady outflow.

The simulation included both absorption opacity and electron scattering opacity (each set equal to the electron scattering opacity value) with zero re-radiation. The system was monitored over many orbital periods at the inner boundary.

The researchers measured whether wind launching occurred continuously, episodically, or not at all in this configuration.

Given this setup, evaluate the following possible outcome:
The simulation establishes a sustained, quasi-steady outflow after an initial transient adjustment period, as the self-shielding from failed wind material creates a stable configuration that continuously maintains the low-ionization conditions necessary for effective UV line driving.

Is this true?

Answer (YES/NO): NO